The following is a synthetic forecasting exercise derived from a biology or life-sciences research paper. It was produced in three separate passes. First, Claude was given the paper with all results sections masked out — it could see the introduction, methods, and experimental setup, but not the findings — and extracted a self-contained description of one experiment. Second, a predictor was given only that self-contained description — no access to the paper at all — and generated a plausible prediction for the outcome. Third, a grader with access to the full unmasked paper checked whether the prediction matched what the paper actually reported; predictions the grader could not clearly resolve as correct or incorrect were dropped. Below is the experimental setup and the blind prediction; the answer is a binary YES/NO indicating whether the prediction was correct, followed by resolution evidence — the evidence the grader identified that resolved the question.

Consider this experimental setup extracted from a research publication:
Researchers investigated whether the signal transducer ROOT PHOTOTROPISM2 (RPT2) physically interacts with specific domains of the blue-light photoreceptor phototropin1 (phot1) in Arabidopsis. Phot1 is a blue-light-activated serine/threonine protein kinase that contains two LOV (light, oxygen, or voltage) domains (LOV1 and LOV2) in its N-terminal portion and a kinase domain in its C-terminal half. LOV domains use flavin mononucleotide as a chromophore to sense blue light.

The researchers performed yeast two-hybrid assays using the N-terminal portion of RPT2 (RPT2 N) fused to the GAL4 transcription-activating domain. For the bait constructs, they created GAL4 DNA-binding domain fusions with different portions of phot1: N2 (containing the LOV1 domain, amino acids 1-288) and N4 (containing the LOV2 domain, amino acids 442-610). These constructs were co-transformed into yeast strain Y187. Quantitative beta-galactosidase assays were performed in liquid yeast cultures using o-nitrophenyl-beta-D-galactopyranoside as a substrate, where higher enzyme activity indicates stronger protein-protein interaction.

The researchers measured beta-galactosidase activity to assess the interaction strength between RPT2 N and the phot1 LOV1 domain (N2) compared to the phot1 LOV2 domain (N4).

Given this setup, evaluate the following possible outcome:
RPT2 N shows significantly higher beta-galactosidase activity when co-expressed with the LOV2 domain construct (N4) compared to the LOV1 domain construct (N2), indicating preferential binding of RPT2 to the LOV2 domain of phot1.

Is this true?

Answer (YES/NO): NO